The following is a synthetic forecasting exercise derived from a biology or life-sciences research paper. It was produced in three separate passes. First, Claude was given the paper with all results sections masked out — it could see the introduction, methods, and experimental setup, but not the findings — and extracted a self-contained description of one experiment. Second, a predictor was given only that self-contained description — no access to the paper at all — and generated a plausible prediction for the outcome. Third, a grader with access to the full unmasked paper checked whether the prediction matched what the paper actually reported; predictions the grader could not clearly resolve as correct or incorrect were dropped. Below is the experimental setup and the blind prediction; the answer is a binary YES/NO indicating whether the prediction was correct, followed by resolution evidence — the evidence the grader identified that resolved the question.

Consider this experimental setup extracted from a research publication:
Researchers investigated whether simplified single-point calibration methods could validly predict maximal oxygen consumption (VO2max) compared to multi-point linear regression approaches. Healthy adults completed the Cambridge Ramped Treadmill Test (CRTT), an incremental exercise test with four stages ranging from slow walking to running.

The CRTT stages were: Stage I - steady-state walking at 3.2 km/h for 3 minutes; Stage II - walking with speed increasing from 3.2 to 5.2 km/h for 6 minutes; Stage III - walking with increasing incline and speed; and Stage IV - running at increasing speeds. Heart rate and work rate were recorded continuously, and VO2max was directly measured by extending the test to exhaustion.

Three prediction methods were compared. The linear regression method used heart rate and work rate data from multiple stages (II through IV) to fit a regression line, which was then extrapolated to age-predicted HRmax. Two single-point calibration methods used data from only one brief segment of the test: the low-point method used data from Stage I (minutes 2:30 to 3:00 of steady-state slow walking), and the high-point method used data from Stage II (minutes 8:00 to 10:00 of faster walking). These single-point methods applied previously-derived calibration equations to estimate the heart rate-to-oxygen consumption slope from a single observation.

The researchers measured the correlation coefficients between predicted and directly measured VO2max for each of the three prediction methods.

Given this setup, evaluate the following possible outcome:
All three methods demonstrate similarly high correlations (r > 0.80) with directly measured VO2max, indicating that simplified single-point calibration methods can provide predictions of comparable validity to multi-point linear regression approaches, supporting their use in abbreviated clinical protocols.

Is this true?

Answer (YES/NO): NO